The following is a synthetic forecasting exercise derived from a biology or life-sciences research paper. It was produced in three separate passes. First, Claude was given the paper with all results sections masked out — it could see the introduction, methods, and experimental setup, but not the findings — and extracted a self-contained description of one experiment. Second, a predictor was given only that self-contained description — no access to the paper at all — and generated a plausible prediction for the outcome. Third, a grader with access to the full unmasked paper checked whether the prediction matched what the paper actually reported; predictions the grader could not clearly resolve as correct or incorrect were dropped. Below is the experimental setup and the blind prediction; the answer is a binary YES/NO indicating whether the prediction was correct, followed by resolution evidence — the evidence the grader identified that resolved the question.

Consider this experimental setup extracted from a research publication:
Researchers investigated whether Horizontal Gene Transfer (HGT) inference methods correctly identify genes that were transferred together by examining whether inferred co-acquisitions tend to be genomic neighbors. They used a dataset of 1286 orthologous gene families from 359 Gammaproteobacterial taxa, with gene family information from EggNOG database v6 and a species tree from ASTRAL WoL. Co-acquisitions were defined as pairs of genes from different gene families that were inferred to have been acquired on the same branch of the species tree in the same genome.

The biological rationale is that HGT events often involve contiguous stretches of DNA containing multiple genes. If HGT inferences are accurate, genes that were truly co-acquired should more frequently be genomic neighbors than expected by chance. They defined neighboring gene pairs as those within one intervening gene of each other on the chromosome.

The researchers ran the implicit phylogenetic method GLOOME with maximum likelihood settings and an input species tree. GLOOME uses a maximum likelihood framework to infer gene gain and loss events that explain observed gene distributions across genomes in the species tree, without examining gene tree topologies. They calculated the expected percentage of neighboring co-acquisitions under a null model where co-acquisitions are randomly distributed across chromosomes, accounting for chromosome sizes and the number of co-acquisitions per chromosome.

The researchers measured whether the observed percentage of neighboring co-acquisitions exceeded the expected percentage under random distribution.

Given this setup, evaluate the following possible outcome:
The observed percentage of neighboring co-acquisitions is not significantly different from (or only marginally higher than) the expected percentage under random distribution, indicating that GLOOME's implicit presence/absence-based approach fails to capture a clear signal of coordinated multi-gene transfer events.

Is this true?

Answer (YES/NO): NO